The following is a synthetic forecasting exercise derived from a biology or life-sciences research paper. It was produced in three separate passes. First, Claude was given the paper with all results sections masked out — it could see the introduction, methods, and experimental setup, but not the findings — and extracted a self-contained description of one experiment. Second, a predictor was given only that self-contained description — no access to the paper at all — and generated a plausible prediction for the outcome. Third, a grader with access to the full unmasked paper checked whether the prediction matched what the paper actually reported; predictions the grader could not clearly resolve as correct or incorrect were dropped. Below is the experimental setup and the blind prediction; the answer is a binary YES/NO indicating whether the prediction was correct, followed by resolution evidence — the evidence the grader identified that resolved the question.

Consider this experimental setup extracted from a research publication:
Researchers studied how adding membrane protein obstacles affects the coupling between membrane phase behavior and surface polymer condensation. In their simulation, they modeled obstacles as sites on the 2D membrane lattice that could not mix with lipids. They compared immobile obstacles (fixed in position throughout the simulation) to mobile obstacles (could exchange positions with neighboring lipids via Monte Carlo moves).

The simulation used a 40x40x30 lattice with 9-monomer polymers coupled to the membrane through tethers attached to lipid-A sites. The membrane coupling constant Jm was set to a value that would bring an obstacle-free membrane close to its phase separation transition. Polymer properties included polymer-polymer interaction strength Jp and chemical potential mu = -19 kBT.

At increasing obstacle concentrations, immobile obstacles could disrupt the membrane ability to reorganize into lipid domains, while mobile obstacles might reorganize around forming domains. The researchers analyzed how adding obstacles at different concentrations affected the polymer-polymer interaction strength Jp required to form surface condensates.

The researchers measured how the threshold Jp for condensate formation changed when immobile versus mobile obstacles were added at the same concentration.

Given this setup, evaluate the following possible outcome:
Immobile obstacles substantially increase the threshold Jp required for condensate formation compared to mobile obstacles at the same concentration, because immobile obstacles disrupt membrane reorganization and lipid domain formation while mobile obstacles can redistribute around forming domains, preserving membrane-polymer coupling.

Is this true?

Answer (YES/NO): YES